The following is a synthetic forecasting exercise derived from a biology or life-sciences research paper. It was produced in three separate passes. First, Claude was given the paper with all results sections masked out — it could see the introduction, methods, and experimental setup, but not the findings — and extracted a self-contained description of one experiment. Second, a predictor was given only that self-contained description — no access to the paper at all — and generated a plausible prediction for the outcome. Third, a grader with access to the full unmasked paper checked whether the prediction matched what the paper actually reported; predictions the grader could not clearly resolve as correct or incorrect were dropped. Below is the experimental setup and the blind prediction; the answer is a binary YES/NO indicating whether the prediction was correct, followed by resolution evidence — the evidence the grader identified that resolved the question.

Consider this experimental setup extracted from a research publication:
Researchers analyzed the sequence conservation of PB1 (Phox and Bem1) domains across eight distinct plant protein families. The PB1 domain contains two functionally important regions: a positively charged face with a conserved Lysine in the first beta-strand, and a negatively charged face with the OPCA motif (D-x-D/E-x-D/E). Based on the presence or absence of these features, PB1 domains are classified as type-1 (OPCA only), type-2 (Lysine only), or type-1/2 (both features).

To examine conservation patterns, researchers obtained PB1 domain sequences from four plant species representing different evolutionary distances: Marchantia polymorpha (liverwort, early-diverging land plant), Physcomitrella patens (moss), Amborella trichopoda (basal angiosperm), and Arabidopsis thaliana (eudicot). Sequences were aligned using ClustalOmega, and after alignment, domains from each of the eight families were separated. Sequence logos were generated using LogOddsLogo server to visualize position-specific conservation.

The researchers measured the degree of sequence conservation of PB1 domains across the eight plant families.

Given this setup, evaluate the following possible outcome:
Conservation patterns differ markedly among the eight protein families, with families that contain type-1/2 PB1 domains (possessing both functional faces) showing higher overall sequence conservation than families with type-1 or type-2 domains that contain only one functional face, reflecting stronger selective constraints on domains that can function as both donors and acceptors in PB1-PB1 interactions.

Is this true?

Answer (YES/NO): NO